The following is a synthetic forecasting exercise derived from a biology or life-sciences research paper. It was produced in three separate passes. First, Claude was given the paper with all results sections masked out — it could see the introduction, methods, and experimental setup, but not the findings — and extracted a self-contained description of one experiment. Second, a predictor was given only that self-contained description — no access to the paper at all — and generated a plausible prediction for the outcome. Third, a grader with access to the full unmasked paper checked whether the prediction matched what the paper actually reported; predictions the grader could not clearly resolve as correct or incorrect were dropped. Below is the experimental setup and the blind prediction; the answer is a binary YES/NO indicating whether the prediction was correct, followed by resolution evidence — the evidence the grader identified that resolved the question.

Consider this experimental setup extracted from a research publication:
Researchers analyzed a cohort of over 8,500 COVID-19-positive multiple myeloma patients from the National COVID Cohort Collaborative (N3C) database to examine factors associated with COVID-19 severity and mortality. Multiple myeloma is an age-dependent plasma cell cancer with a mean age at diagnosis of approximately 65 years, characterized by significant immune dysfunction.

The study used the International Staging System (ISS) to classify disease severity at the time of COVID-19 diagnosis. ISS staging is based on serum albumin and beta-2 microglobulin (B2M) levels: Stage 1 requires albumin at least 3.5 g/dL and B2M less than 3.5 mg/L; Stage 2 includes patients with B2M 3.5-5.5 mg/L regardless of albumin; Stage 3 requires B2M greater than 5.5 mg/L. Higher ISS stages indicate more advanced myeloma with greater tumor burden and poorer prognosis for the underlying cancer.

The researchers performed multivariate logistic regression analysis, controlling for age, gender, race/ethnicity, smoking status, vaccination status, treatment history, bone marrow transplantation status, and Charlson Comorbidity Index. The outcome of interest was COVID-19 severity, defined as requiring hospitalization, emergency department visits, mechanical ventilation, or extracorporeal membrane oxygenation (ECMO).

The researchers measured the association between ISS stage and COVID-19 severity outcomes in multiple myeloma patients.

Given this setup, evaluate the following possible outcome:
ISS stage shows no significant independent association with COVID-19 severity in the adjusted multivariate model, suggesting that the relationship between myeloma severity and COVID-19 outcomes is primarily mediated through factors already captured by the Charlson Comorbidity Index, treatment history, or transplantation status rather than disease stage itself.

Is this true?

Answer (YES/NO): YES